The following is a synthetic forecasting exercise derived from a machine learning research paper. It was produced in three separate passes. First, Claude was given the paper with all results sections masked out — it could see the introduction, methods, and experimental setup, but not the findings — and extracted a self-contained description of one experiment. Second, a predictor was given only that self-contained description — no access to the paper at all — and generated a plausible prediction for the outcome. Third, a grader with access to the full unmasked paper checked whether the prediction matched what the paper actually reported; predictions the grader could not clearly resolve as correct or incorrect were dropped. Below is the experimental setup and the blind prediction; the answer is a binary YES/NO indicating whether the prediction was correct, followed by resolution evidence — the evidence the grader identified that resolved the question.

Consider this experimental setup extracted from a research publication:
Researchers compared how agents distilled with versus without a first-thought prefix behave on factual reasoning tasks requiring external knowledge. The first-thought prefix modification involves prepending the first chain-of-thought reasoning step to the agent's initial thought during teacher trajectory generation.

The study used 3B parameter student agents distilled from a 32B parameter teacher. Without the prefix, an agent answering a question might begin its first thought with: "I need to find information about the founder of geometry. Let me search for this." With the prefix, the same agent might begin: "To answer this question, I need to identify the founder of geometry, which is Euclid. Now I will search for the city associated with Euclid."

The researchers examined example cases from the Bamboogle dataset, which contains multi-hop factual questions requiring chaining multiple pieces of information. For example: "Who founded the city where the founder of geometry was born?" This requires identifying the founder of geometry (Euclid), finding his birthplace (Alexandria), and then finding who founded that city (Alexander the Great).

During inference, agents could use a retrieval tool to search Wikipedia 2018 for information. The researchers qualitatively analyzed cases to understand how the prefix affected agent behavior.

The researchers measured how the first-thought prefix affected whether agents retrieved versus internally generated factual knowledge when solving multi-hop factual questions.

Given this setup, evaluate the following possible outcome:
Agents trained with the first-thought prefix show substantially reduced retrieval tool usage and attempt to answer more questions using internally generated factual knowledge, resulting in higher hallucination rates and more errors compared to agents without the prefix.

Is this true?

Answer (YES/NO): NO